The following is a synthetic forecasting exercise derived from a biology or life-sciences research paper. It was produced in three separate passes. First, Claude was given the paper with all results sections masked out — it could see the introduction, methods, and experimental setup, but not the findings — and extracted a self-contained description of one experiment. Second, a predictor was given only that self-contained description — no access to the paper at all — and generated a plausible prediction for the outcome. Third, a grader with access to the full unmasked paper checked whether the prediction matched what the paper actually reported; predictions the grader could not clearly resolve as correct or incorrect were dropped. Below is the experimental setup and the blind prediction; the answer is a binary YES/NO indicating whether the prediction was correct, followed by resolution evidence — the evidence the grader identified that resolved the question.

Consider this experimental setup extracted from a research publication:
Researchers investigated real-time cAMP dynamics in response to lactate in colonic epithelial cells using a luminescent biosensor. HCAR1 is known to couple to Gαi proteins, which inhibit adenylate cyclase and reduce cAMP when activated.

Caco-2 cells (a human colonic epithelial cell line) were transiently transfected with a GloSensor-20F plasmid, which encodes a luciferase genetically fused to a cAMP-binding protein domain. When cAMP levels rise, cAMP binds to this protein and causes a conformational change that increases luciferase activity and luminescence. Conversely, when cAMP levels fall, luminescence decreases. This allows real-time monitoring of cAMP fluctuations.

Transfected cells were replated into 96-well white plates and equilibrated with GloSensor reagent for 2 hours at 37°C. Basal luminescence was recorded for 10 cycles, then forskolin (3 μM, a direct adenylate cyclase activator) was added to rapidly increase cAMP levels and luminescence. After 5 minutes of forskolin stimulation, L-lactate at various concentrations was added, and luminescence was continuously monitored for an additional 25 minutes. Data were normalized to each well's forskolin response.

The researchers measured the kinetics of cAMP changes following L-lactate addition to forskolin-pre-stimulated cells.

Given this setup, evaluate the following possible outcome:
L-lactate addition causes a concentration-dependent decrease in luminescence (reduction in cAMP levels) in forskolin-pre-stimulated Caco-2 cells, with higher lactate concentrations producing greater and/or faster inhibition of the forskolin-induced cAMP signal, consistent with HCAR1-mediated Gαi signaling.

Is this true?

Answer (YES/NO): YES